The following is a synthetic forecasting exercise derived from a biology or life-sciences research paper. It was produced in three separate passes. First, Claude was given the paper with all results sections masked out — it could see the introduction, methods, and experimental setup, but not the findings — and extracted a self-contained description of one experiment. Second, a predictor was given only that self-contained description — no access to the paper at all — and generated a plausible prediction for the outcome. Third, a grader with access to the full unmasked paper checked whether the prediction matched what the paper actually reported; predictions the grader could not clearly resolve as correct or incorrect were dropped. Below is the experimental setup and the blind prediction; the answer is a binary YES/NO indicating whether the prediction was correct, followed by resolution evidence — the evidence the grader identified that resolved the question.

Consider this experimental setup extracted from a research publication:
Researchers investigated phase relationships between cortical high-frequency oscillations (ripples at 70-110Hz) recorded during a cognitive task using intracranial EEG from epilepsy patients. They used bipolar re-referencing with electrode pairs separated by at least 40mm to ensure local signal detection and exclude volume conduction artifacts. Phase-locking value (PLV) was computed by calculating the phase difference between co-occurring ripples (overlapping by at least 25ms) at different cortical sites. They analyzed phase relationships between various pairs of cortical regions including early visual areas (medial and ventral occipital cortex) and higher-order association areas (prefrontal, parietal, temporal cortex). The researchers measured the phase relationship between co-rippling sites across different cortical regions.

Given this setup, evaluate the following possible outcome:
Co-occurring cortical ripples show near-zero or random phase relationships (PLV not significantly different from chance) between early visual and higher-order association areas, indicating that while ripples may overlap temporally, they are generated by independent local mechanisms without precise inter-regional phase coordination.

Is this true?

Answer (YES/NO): YES